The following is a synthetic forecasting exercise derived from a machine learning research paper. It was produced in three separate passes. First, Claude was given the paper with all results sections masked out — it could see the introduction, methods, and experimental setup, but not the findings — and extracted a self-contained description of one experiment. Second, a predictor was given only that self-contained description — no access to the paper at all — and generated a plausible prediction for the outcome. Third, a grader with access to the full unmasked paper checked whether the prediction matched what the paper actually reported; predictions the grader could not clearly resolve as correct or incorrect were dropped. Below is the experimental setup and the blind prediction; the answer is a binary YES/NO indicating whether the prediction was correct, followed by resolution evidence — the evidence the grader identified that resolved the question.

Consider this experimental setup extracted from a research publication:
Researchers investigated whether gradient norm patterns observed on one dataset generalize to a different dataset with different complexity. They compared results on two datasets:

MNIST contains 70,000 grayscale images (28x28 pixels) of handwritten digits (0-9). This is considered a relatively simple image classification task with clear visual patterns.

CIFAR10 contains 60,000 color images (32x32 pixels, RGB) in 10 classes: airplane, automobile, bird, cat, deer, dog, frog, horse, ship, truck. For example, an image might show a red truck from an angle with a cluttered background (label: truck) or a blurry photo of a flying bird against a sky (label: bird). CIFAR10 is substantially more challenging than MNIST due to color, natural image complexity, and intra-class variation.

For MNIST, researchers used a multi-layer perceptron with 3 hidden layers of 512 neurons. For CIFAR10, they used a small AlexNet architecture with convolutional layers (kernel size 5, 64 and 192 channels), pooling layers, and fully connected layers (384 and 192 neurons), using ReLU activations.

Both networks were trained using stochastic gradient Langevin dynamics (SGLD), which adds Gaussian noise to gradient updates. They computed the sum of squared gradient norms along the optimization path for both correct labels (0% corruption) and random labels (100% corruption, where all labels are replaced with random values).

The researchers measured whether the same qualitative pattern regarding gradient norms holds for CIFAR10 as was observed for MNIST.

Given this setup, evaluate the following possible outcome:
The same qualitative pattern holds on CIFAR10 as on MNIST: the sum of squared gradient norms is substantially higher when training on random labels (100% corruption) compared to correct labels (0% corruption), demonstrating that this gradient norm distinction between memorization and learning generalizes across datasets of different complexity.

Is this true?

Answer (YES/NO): YES